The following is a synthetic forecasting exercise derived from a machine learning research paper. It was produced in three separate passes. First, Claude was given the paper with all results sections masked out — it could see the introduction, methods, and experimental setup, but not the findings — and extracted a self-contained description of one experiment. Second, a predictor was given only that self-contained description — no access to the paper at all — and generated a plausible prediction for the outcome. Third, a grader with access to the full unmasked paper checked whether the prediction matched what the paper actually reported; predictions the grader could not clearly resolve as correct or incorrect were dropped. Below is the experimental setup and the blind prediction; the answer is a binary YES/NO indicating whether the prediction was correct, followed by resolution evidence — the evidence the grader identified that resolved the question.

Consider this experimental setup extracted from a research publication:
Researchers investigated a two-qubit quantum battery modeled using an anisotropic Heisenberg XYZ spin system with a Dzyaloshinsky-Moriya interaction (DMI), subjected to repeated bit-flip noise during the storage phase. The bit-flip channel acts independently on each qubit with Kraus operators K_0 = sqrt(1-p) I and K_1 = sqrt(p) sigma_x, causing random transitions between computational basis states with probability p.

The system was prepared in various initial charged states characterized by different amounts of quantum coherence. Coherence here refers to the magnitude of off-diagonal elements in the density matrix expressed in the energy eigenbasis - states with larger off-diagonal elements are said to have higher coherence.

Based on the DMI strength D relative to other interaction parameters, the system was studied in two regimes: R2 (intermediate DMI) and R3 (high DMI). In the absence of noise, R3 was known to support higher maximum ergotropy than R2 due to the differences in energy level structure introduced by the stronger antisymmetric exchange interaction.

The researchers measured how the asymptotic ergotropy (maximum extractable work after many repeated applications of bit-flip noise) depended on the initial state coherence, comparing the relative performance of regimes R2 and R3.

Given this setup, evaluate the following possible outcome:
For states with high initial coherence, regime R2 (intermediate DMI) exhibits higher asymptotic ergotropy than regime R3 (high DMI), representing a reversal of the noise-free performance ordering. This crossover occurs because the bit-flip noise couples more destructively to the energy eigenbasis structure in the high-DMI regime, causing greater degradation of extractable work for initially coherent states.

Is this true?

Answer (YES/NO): YES